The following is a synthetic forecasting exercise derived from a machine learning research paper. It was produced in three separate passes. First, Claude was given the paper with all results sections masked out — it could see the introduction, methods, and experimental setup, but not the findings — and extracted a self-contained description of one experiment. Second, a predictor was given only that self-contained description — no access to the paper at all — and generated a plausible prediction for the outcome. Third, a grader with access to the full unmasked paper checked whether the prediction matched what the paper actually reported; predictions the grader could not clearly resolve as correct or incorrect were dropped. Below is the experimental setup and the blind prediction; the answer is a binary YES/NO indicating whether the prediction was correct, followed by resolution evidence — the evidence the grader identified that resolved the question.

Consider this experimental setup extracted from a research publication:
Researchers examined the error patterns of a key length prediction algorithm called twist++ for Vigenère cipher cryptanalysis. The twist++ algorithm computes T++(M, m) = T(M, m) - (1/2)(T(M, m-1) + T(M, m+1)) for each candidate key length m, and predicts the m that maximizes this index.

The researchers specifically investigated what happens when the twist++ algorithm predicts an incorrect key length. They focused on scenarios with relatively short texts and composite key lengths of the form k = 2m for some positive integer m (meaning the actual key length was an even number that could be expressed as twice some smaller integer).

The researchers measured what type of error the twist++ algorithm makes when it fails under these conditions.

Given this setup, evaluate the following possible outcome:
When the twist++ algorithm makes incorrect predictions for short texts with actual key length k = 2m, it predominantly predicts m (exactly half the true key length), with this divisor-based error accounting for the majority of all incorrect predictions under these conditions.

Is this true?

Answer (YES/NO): YES